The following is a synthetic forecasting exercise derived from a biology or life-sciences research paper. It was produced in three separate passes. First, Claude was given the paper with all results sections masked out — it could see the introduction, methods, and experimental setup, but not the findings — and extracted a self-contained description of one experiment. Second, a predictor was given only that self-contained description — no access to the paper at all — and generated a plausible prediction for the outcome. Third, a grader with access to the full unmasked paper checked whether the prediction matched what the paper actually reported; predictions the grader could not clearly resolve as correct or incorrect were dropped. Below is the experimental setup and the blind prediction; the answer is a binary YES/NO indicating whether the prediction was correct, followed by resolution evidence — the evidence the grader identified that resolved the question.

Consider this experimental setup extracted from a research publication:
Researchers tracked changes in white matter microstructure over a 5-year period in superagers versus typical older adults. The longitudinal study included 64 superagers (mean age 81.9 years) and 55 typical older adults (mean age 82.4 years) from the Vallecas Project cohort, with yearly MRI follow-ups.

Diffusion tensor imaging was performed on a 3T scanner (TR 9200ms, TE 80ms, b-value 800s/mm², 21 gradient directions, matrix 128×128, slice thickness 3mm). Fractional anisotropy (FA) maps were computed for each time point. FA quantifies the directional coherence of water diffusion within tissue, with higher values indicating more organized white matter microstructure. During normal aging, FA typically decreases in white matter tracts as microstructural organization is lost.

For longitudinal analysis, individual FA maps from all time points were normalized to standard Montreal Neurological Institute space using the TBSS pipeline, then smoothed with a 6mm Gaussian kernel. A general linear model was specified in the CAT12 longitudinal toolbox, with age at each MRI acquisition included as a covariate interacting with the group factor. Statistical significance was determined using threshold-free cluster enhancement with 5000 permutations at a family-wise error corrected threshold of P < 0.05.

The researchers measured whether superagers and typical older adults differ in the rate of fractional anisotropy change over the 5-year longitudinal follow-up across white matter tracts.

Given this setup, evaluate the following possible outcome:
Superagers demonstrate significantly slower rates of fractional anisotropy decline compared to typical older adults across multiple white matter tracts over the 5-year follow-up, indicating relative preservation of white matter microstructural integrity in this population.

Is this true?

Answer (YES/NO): YES